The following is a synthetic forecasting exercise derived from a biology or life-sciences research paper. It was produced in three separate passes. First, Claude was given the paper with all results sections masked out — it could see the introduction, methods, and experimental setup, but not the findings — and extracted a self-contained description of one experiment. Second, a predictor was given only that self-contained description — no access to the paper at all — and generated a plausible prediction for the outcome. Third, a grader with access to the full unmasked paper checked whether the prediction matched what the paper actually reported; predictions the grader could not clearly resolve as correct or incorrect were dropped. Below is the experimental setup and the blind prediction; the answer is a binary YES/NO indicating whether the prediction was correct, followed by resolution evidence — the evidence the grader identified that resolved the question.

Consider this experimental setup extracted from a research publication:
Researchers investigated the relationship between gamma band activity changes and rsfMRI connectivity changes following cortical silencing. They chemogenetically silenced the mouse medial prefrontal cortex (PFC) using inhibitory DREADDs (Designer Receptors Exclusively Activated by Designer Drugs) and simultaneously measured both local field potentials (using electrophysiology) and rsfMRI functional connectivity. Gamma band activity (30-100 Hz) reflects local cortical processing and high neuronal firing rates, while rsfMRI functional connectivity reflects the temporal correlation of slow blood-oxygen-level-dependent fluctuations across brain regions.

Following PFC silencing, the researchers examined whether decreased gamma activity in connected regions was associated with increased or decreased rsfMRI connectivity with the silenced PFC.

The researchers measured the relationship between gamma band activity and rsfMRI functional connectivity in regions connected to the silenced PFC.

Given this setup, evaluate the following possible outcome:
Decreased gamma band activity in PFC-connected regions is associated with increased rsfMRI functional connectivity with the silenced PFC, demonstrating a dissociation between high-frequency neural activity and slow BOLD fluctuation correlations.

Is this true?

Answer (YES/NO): YES